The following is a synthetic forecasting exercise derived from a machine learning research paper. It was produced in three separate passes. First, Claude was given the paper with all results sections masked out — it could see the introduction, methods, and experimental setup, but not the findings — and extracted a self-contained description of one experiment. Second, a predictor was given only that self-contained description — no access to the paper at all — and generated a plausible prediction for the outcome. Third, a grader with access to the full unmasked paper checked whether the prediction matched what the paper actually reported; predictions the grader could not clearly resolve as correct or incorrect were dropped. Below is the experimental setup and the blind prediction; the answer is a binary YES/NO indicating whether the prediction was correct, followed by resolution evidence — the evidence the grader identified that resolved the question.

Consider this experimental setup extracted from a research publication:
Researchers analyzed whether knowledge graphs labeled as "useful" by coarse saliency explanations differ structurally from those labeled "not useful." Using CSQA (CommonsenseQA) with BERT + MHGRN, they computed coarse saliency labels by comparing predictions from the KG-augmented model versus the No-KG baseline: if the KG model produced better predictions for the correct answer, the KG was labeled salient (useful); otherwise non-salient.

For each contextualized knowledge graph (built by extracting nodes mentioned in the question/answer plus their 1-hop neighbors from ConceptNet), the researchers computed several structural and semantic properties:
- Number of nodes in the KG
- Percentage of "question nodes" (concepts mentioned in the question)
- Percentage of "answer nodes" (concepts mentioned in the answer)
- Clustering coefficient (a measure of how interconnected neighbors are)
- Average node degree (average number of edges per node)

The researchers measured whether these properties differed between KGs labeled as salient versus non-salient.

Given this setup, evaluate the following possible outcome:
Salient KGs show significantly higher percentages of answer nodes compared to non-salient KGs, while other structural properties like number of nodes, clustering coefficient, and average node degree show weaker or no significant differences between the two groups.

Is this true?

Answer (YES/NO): NO